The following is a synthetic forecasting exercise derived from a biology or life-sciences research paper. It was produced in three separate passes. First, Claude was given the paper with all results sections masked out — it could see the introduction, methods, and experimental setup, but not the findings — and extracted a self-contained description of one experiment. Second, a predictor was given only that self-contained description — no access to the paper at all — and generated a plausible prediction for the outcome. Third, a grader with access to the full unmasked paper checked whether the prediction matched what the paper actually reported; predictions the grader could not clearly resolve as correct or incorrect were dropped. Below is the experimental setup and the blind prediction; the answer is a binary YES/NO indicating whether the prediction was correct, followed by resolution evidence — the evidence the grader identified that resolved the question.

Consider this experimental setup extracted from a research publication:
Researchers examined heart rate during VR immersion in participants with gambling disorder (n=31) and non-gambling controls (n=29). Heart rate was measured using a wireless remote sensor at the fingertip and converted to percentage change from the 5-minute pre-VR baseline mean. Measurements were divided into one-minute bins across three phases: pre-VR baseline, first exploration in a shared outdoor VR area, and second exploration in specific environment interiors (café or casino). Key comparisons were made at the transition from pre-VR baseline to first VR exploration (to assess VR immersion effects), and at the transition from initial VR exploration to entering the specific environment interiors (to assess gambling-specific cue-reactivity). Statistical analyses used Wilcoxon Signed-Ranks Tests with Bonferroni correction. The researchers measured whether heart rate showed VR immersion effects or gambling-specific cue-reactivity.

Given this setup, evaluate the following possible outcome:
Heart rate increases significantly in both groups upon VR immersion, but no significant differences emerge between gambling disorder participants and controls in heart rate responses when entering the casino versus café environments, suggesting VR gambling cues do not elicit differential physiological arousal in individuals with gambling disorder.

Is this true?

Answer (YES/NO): NO